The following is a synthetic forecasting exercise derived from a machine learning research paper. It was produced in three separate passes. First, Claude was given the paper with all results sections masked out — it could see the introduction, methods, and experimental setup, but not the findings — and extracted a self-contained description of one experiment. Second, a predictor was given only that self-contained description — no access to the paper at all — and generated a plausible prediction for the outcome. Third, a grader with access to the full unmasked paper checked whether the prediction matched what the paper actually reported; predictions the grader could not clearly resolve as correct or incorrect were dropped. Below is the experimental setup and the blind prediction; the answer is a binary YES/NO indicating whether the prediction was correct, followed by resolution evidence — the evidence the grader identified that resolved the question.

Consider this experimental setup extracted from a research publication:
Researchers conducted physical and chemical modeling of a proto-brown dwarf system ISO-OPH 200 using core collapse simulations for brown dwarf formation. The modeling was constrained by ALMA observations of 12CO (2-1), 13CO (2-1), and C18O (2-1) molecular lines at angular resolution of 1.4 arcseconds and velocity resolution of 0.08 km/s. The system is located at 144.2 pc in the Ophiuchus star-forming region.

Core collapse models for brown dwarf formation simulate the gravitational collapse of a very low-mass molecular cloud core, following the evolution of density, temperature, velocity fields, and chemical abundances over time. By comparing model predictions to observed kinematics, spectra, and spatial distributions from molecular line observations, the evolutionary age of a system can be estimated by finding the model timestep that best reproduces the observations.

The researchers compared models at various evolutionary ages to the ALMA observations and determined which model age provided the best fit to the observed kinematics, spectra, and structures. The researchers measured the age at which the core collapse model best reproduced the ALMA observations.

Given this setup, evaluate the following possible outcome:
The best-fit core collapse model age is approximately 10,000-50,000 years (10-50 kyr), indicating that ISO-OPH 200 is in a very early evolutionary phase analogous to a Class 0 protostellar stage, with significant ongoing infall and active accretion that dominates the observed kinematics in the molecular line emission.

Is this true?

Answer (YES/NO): NO